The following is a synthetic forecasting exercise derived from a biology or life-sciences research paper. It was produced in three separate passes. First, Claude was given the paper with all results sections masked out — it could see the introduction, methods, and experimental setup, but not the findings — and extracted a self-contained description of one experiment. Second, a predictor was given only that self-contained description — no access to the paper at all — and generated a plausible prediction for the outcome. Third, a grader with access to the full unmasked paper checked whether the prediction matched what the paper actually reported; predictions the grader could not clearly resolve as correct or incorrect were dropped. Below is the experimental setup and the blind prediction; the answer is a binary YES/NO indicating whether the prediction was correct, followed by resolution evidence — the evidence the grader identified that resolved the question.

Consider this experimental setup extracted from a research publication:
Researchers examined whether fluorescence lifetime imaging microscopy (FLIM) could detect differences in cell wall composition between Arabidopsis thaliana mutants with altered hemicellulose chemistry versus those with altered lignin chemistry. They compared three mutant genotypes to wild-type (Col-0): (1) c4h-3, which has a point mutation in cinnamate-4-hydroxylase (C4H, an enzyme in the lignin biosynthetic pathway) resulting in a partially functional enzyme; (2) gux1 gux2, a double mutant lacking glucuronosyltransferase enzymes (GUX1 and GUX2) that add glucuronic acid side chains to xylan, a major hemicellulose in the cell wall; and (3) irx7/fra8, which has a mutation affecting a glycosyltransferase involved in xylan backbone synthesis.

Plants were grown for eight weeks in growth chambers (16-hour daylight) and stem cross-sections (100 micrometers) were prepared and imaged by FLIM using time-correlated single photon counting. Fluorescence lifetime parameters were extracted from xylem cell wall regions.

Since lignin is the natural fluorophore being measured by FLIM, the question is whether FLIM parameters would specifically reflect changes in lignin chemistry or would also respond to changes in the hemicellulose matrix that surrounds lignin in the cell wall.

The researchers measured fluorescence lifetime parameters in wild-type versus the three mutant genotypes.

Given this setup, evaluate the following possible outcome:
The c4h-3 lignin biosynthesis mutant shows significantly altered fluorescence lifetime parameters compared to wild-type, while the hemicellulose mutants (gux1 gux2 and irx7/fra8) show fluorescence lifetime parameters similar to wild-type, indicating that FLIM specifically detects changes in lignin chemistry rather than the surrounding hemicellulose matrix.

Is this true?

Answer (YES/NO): NO